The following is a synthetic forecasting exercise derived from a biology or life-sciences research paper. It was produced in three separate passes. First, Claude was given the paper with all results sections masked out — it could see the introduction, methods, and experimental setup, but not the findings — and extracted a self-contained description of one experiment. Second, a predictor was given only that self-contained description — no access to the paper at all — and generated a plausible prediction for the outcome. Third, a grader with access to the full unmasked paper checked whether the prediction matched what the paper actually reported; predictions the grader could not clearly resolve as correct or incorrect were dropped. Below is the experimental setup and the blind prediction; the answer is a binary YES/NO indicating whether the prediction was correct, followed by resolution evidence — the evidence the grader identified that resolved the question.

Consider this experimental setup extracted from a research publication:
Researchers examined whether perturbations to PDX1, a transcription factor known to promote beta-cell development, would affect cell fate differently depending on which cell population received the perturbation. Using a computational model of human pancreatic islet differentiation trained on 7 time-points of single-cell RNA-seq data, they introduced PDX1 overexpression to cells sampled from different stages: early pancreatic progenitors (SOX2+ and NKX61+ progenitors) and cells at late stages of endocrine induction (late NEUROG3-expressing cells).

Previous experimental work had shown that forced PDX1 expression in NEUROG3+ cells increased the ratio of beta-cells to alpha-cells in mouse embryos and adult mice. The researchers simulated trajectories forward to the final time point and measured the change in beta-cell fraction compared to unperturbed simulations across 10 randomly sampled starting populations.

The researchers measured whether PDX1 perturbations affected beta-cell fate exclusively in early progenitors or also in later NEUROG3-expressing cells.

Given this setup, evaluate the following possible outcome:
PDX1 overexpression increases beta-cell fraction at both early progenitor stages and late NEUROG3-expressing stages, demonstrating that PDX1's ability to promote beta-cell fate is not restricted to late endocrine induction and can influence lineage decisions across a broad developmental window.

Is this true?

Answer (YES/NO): YES